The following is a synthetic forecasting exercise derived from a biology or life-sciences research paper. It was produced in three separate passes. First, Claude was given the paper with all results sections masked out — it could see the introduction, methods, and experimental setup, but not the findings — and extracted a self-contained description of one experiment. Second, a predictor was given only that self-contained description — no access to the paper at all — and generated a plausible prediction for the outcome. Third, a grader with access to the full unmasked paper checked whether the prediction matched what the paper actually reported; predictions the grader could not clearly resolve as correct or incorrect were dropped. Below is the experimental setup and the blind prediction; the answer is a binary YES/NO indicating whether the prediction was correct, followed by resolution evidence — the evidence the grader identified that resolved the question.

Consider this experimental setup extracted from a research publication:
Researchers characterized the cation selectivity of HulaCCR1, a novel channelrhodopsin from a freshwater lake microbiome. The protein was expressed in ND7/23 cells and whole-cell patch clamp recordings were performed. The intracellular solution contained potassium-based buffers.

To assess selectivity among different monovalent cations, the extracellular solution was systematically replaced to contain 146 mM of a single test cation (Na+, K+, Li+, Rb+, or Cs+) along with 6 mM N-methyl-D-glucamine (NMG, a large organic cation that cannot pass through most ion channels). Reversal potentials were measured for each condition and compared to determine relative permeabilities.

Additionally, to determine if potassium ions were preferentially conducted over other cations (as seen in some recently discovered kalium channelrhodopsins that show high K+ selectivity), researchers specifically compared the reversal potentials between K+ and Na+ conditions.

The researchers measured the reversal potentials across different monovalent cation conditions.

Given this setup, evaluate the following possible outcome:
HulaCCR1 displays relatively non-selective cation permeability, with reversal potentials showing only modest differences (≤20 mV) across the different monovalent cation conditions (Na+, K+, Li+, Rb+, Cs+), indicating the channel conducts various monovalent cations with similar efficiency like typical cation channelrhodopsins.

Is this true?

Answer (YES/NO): YES